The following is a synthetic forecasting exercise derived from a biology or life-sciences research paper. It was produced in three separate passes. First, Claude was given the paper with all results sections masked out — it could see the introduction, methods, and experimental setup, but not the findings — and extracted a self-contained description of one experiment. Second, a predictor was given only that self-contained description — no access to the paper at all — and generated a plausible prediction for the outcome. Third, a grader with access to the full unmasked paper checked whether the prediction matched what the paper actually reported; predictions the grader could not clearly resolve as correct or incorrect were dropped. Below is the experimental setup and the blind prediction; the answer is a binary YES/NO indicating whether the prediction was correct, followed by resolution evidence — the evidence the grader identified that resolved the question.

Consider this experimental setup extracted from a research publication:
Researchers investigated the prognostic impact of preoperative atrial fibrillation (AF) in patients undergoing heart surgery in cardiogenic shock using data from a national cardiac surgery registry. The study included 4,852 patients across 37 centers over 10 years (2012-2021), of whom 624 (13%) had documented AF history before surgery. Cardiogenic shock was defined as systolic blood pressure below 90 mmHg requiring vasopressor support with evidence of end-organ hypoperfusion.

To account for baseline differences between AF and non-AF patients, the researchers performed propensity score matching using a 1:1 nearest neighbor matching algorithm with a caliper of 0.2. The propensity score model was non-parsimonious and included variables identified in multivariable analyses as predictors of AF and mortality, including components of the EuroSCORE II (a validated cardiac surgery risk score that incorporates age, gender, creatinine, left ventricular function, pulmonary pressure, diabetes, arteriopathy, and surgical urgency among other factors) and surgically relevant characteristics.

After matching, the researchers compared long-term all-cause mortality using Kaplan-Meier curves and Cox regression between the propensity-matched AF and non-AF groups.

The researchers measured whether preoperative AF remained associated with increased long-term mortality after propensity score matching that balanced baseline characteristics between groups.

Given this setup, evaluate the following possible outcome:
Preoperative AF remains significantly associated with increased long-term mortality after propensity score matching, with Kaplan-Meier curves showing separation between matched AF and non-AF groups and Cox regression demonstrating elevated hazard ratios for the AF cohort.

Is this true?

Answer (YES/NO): YES